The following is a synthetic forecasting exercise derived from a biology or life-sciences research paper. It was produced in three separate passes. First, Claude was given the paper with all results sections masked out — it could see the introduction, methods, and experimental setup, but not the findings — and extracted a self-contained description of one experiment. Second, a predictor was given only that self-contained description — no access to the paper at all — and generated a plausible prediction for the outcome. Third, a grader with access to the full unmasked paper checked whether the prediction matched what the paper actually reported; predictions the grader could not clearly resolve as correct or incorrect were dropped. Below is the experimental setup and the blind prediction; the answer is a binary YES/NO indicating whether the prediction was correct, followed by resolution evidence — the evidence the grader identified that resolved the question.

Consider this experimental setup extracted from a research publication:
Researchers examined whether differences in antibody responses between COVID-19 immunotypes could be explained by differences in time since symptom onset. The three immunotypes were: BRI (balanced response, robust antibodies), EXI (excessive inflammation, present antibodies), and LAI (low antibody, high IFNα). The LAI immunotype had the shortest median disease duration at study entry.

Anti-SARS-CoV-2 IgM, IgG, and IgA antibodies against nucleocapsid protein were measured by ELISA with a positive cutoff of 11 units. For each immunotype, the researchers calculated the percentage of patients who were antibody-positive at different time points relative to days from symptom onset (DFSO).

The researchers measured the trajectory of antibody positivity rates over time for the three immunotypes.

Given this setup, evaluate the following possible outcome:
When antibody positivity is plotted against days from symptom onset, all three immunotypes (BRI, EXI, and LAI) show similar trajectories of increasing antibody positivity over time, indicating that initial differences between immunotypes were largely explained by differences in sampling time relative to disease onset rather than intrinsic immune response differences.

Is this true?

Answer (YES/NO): NO